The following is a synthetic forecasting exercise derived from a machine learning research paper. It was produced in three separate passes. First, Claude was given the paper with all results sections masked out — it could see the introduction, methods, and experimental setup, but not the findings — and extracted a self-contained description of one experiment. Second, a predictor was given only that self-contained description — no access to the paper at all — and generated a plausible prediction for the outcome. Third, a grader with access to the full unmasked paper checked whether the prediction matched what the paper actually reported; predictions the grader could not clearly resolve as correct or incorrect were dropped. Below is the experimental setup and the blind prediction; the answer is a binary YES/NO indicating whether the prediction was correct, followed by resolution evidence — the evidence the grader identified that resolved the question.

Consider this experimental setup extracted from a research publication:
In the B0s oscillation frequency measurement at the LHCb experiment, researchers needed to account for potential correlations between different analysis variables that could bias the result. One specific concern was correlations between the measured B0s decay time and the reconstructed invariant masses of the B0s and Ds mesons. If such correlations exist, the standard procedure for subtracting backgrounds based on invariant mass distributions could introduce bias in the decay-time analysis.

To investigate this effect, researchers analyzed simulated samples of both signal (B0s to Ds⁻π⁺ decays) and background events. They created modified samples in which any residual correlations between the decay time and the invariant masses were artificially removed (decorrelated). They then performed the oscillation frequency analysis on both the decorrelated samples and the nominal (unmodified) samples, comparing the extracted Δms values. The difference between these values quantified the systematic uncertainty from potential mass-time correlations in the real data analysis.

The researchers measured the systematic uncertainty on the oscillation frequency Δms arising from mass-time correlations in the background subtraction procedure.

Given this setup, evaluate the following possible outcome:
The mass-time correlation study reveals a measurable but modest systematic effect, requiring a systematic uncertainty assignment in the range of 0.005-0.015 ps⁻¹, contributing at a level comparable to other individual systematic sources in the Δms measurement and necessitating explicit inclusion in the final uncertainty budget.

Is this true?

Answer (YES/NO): NO